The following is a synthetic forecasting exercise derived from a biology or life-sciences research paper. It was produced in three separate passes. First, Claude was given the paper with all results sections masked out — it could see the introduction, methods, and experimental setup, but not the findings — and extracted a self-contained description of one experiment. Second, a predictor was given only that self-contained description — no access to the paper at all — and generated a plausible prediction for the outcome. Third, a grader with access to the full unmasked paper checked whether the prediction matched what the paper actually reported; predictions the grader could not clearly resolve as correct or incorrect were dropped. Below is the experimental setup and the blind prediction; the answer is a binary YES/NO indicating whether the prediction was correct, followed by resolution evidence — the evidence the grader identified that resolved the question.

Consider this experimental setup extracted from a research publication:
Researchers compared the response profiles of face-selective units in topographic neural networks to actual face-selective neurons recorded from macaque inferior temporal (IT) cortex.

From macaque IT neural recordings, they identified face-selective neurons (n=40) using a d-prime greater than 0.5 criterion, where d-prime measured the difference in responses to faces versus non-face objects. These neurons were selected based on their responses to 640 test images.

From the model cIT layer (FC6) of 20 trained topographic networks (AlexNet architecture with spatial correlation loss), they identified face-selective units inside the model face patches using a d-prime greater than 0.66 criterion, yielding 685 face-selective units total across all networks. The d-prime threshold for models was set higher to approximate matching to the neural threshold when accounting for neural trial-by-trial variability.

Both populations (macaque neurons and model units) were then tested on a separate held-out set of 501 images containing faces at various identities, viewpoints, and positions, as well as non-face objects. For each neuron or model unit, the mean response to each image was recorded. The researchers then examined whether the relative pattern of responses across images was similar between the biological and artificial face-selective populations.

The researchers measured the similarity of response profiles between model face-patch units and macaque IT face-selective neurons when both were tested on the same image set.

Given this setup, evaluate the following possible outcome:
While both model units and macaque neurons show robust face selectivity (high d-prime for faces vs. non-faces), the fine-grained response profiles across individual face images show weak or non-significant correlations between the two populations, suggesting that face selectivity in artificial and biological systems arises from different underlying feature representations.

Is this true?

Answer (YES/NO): NO